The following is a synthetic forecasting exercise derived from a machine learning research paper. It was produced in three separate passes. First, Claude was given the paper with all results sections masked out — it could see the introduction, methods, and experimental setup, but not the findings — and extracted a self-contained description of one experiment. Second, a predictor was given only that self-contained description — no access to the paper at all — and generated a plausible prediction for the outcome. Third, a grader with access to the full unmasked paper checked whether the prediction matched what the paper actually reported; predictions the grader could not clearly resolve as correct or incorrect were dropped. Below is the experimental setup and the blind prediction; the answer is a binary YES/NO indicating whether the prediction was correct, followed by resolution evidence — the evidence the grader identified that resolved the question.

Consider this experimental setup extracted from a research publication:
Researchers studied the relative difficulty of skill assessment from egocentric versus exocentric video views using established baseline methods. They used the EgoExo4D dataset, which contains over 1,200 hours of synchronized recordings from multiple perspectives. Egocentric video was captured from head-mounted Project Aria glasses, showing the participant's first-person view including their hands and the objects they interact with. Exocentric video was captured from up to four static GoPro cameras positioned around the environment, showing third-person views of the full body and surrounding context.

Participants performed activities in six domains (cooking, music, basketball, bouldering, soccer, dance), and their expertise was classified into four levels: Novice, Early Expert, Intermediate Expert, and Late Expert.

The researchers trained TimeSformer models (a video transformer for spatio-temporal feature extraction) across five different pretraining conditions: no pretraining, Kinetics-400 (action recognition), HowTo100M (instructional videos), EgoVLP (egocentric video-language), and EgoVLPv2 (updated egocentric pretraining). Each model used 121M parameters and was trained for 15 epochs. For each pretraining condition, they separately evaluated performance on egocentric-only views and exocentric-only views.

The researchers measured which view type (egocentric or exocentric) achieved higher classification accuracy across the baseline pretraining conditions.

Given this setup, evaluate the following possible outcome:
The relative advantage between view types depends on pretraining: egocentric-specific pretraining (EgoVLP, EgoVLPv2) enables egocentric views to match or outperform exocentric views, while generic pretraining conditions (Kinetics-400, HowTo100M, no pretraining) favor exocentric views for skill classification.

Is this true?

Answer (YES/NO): NO